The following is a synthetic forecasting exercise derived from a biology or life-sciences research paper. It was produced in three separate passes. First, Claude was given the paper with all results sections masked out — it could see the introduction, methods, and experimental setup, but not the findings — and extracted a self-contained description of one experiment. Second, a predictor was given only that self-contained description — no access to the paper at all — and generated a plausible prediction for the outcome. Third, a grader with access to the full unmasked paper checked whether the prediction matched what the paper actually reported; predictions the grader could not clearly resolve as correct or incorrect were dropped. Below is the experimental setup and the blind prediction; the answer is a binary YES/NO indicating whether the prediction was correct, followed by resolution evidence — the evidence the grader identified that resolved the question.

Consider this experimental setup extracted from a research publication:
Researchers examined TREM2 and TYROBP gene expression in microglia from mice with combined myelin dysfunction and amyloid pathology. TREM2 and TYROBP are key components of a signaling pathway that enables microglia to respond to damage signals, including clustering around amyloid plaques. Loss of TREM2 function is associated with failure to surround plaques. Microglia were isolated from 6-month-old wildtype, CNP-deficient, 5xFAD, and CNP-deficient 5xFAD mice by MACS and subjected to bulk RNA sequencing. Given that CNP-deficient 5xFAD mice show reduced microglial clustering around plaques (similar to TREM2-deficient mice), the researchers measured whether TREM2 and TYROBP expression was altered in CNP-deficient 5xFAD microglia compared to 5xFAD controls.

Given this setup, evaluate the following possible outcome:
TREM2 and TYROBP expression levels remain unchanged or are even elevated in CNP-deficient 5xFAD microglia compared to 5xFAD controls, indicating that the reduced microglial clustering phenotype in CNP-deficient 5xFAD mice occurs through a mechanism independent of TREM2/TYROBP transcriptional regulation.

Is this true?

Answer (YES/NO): YES